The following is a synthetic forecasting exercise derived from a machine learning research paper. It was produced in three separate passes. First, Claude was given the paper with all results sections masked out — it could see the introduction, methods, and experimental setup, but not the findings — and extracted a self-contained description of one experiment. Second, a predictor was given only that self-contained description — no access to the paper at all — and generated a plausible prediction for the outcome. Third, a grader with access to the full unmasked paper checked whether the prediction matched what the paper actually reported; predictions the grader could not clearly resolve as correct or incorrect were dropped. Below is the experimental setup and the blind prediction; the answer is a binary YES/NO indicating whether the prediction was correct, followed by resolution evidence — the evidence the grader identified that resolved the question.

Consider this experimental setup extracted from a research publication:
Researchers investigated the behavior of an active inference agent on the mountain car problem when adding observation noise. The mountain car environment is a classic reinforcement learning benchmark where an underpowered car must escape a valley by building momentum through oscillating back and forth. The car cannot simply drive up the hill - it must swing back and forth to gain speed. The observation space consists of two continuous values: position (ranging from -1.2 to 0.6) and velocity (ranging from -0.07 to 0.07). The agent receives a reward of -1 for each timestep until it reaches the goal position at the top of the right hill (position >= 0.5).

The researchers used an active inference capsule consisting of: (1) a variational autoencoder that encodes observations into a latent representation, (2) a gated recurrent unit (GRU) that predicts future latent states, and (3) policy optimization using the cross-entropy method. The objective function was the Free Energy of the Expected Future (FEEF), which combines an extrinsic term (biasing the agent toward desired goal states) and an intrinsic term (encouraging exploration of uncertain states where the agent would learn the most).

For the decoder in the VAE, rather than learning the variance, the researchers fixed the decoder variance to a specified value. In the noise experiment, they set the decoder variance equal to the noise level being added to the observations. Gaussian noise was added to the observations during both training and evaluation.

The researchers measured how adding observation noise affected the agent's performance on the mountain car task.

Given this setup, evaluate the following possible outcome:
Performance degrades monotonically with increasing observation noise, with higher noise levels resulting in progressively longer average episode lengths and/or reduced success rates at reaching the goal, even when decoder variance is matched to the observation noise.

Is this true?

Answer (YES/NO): NO